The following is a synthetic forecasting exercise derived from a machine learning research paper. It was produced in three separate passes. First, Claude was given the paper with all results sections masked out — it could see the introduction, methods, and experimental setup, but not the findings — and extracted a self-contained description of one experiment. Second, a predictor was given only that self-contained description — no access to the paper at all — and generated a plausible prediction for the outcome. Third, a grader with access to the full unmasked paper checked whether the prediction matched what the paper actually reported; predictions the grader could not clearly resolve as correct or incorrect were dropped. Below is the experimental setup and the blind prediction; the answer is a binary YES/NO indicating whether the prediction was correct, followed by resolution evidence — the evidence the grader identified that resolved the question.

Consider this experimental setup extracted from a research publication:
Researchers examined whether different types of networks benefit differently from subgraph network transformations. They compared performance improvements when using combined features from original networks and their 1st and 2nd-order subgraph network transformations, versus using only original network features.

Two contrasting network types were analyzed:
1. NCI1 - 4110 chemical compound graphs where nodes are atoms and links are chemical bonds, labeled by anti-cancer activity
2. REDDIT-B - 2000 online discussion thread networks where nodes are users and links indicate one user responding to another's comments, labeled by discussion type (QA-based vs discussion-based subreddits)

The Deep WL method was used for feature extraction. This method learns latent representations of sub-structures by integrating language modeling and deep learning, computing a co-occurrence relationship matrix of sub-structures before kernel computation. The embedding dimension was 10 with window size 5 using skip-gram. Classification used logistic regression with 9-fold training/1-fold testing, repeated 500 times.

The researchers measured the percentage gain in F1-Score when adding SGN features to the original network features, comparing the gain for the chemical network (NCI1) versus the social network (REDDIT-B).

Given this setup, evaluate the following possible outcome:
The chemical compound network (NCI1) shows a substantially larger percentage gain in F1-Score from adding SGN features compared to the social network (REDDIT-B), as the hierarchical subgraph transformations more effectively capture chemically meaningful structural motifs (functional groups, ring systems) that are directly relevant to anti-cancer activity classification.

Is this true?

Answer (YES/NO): YES